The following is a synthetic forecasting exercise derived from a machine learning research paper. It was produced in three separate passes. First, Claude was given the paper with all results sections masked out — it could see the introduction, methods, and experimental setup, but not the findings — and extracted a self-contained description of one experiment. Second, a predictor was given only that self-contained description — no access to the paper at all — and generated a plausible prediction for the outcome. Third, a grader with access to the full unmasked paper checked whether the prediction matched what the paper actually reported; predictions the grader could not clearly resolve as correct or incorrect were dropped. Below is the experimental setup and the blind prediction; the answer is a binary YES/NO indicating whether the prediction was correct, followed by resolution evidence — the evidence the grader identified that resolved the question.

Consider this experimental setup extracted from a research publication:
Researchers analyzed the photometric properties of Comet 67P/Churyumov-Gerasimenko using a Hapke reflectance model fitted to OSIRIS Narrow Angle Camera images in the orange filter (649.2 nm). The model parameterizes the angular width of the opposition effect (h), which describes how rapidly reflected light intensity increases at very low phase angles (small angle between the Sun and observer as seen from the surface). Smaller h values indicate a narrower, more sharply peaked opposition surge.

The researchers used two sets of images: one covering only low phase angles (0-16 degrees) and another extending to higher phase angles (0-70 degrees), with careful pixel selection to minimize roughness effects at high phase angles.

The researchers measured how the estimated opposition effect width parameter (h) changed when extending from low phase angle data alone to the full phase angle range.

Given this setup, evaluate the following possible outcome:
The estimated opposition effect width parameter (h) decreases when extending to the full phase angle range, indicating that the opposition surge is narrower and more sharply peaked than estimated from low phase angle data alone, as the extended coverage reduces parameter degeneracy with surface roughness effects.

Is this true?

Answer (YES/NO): YES